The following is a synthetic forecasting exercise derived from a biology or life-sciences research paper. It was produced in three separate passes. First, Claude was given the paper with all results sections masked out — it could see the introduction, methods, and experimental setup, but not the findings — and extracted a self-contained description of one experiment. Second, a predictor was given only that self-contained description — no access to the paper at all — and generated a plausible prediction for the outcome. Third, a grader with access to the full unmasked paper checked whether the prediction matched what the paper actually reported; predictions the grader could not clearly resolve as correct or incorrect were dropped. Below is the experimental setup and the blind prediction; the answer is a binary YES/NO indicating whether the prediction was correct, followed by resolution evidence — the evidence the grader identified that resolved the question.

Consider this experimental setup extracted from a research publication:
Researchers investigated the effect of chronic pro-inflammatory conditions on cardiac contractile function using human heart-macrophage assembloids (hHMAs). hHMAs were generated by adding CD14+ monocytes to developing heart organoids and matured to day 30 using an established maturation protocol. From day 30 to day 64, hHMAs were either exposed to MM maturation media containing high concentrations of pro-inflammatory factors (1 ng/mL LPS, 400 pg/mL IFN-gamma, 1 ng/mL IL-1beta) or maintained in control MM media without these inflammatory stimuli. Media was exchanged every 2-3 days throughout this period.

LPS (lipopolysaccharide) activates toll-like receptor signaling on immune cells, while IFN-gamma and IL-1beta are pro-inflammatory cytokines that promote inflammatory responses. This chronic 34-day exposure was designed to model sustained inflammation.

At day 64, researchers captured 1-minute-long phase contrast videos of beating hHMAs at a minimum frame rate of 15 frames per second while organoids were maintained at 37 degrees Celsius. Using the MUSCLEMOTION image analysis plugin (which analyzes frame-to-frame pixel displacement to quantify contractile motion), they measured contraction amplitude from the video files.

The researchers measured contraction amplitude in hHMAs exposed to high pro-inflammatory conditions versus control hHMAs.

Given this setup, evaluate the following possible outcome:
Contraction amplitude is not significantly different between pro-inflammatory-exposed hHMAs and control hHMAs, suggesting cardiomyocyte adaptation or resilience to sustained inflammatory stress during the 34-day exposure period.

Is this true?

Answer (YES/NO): NO